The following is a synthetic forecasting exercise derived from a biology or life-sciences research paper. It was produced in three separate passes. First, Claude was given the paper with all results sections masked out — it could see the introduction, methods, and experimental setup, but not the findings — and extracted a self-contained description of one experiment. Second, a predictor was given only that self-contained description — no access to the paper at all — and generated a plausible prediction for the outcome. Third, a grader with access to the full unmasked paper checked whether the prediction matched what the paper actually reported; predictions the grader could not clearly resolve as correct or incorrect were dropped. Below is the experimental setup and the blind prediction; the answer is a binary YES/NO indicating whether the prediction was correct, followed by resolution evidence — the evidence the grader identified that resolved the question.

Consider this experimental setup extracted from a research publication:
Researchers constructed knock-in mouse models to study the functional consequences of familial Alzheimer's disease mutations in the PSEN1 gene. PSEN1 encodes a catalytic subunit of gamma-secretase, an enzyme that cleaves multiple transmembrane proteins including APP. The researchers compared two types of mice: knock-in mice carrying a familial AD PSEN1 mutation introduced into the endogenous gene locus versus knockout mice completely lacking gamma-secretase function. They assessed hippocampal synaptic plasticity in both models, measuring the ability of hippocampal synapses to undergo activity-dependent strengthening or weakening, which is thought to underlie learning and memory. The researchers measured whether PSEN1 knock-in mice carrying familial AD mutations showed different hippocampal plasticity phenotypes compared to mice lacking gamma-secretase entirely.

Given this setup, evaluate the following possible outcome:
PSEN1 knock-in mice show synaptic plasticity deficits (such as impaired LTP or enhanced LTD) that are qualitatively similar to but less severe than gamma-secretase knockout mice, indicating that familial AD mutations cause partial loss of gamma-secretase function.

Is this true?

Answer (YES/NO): NO